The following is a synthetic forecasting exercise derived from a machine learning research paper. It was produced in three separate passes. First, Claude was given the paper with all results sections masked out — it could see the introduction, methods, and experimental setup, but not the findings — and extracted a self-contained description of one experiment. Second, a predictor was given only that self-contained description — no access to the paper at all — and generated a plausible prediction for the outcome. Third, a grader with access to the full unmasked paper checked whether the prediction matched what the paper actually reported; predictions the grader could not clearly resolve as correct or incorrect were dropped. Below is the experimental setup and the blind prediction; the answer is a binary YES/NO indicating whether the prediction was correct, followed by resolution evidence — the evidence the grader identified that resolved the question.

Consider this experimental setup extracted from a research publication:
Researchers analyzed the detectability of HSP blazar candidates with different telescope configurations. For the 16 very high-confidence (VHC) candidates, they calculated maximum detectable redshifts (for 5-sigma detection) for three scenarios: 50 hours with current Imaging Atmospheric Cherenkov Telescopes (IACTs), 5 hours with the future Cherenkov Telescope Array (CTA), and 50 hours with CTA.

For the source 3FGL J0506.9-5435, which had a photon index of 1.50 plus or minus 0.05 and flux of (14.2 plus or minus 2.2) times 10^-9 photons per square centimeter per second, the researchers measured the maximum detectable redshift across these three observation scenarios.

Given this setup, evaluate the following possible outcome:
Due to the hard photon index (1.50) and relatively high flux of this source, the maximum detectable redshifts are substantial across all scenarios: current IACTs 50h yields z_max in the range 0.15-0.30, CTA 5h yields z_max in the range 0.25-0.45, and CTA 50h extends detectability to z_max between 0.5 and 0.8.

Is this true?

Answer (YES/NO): NO